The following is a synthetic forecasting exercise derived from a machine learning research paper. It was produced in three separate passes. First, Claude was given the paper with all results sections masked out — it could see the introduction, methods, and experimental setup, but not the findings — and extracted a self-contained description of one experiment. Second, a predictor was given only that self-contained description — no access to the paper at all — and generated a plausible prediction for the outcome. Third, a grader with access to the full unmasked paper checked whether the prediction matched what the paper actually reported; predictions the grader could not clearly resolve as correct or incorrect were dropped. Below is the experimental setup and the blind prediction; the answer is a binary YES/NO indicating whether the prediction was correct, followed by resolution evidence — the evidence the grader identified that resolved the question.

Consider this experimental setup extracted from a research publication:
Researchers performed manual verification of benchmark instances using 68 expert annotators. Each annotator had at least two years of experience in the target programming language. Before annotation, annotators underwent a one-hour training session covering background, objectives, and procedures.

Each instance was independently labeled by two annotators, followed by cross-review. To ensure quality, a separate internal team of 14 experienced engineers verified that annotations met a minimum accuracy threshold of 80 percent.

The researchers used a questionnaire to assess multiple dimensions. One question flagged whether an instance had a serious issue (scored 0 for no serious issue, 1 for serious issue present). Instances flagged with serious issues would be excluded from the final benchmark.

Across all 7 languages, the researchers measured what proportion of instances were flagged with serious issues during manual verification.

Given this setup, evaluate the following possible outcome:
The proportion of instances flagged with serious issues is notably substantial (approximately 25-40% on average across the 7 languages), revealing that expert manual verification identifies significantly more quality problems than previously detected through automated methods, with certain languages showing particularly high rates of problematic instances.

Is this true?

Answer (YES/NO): NO